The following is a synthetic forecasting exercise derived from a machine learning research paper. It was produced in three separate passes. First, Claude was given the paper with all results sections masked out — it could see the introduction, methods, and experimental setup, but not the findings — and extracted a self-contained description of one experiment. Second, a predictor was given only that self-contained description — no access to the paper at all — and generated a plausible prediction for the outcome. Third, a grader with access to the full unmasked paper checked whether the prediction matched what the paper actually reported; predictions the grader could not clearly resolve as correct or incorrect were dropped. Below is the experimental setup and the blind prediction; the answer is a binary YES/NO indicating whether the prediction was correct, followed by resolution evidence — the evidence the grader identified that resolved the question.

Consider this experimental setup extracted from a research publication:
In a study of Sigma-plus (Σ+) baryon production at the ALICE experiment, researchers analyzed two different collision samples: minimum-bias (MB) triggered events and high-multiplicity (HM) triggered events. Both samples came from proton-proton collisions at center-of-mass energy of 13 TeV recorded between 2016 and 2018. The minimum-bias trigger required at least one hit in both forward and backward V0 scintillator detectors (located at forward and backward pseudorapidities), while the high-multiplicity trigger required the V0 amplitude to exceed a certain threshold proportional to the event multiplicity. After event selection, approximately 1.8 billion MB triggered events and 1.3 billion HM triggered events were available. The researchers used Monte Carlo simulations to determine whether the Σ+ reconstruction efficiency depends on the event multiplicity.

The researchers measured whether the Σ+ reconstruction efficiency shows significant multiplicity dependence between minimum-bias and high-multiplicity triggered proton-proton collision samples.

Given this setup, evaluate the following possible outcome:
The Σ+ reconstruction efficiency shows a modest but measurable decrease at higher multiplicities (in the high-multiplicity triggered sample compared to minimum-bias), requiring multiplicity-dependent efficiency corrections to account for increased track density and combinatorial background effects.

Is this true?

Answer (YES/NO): NO